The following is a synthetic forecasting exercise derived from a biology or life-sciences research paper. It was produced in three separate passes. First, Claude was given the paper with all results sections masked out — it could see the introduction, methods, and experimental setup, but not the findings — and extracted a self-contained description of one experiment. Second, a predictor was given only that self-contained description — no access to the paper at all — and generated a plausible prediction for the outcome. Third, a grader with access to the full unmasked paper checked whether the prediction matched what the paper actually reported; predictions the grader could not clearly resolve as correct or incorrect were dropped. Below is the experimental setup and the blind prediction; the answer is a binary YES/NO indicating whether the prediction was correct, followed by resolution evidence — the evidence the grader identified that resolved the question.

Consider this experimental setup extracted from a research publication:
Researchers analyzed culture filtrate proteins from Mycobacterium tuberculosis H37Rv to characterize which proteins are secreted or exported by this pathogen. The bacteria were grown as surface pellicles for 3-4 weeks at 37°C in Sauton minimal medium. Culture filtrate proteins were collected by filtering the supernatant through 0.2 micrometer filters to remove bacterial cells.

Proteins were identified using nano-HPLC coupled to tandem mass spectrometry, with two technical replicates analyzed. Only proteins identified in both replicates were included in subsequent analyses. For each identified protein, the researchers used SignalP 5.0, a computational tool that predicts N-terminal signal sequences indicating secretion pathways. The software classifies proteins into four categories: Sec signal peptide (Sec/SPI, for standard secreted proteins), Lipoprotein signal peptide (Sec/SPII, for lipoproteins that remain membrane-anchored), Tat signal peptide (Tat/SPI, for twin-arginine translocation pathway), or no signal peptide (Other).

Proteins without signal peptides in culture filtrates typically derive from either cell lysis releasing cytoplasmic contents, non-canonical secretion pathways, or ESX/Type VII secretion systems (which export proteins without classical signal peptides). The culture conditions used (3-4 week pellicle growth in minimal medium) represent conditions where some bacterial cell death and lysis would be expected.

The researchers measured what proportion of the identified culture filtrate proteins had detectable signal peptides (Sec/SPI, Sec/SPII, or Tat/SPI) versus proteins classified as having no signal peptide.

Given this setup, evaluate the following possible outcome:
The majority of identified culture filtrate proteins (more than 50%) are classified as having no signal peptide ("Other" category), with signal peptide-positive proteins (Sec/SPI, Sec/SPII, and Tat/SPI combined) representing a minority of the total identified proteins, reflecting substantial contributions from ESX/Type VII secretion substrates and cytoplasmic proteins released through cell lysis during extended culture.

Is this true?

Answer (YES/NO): YES